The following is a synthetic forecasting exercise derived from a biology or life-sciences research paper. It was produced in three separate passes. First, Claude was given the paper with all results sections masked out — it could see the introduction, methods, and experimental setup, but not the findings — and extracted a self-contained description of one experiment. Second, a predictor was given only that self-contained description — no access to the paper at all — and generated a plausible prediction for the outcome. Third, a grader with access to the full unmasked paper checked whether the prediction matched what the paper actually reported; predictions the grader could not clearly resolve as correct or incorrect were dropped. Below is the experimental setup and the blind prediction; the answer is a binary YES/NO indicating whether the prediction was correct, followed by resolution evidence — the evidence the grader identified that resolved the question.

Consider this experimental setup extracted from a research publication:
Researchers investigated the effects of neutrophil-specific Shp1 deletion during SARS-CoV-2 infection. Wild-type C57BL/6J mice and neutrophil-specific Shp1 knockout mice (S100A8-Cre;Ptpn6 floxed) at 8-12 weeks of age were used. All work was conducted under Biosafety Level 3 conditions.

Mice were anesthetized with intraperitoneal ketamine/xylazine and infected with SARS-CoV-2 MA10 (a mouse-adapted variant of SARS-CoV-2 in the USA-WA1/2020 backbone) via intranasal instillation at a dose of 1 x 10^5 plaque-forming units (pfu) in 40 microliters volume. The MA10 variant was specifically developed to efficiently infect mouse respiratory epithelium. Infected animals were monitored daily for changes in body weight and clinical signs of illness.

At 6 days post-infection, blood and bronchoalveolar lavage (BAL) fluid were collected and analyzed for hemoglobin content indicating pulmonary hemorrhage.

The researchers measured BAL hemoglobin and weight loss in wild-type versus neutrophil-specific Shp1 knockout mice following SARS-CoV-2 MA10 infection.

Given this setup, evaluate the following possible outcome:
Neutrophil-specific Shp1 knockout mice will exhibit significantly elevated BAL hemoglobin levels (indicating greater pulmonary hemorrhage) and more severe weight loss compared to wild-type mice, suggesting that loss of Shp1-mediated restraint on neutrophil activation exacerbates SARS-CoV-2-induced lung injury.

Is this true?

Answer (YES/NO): YES